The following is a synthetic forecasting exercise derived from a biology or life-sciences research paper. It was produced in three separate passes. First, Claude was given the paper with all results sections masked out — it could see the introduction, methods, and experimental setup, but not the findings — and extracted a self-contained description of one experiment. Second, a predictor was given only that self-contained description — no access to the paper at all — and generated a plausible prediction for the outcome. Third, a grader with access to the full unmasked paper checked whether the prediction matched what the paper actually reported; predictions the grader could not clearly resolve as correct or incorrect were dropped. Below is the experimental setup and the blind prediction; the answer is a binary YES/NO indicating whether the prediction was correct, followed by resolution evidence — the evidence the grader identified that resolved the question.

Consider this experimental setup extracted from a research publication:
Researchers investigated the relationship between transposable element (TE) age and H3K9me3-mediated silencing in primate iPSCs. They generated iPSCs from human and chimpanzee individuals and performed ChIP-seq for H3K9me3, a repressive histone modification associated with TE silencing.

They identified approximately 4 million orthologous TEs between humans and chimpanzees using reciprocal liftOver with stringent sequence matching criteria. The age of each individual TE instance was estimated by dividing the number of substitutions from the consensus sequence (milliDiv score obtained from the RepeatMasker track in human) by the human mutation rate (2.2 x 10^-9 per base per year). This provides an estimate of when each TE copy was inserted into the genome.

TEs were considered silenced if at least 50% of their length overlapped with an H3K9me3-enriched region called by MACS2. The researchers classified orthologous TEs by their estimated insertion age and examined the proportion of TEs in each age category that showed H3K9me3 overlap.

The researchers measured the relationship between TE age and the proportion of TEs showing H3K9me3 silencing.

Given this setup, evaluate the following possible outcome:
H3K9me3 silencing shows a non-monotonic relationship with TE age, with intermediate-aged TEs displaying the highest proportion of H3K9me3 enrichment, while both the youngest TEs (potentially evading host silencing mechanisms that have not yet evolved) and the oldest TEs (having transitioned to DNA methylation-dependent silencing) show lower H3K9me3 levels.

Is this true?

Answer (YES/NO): NO